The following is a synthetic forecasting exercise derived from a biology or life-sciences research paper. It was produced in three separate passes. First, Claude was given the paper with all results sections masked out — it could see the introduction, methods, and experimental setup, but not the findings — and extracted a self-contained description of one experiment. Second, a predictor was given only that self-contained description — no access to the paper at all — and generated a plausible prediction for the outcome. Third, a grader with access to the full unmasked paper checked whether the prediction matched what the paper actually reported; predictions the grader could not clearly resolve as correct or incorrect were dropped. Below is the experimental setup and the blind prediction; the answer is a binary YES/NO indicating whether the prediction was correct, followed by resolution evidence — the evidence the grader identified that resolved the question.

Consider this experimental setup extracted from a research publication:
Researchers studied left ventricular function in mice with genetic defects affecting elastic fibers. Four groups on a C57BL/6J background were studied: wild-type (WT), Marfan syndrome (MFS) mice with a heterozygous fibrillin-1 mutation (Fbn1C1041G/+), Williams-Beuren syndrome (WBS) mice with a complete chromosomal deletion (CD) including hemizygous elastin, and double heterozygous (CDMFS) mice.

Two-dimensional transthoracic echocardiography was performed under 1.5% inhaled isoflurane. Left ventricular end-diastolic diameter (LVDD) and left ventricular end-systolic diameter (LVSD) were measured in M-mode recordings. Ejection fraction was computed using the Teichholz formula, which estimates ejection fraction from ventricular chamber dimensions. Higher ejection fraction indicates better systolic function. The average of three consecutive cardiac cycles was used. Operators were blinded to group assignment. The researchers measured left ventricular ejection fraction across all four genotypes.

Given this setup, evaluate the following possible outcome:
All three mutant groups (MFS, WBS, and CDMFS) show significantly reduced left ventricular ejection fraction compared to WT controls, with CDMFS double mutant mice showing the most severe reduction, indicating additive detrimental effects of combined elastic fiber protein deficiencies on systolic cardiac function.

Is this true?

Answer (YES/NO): NO